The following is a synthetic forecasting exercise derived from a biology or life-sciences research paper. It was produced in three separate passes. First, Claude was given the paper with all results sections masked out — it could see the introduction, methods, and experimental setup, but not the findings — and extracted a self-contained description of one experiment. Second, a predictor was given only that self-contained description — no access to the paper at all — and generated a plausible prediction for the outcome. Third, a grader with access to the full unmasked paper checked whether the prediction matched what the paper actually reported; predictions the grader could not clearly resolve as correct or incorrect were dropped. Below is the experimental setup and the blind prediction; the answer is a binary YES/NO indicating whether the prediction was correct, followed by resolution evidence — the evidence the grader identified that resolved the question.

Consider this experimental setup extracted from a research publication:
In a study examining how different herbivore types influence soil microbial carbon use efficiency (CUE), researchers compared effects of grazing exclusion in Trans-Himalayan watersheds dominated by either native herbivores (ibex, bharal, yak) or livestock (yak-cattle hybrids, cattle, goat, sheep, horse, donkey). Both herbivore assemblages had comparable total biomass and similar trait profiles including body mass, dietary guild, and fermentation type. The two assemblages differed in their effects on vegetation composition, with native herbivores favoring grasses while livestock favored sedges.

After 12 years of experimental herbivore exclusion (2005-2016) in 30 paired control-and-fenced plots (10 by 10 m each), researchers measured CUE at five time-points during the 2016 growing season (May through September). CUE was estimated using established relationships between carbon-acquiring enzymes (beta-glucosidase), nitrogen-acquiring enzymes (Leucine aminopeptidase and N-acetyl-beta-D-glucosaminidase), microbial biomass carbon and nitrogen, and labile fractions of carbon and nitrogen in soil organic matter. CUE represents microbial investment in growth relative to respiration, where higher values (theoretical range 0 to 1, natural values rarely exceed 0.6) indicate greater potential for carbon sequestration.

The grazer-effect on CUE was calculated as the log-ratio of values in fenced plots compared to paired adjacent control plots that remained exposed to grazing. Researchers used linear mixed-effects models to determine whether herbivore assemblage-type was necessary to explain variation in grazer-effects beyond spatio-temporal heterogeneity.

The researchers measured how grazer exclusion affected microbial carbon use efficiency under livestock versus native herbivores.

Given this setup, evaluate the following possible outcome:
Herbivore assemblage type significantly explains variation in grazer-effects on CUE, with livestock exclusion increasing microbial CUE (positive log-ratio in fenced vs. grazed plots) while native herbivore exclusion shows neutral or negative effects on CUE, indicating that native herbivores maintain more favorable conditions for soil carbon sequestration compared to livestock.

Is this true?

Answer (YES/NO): YES